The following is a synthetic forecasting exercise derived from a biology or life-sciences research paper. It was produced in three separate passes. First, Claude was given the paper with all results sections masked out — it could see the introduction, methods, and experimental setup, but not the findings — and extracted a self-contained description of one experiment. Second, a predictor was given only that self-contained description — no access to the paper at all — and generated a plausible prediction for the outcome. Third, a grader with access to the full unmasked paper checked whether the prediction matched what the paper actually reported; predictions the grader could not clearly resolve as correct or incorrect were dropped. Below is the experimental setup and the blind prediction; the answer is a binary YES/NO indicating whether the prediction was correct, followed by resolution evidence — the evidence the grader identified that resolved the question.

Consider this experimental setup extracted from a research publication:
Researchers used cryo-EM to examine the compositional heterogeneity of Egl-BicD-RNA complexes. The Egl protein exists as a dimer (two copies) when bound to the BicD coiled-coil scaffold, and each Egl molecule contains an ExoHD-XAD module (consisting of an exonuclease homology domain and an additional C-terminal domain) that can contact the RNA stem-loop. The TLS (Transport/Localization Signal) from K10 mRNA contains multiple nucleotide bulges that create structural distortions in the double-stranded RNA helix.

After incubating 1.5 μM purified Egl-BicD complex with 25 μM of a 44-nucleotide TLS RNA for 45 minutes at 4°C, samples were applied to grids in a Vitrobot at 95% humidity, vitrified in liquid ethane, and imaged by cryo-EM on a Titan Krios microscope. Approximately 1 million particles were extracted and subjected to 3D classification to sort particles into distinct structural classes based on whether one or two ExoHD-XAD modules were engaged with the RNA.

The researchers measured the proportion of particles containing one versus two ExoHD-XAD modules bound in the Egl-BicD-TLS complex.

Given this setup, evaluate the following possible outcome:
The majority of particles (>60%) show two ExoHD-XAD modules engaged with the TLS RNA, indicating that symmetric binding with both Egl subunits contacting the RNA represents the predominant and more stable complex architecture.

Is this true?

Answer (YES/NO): NO